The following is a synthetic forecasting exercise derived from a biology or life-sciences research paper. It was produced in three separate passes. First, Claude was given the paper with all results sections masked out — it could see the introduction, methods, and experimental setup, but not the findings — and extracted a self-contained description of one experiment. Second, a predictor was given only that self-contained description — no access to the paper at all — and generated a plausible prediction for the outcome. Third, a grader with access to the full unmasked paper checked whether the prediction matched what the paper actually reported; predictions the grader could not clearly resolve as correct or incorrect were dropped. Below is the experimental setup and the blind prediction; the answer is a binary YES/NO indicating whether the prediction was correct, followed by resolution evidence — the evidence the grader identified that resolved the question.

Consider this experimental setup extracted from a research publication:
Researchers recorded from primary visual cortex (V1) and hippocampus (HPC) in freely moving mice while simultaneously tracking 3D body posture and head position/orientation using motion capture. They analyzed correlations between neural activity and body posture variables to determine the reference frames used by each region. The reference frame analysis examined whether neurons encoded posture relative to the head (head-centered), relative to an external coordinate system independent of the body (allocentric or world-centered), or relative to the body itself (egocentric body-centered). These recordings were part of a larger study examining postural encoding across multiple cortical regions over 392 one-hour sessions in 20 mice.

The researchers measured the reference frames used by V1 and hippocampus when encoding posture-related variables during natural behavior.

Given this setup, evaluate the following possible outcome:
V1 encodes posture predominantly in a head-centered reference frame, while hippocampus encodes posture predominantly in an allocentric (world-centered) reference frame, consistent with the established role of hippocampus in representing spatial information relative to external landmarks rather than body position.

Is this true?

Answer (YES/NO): YES